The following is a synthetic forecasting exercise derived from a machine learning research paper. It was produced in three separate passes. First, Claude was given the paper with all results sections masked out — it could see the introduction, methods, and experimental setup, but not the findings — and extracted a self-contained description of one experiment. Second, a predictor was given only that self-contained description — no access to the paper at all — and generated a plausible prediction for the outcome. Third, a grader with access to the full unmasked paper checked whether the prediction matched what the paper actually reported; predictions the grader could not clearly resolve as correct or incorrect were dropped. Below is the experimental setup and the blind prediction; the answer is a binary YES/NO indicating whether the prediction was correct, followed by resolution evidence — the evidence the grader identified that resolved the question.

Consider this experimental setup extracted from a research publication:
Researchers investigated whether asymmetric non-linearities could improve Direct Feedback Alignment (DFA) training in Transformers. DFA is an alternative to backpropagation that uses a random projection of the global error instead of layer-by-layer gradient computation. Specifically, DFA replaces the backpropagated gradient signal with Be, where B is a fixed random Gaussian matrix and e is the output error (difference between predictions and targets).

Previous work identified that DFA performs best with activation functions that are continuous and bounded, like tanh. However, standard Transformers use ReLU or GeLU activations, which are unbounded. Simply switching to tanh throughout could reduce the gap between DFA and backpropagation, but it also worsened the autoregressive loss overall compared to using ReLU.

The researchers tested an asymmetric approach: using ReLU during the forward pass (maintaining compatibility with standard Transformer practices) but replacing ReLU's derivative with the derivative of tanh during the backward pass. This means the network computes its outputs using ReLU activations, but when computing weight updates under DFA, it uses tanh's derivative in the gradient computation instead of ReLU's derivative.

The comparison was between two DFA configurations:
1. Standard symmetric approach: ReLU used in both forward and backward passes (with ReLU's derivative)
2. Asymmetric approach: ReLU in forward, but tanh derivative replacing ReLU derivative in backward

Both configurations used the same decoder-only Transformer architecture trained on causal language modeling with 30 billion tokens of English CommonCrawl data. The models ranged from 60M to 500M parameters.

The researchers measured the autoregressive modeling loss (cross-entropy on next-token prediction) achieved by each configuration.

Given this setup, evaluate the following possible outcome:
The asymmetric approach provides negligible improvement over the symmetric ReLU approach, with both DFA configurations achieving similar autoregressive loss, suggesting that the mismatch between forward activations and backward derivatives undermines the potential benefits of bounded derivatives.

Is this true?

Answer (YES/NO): NO